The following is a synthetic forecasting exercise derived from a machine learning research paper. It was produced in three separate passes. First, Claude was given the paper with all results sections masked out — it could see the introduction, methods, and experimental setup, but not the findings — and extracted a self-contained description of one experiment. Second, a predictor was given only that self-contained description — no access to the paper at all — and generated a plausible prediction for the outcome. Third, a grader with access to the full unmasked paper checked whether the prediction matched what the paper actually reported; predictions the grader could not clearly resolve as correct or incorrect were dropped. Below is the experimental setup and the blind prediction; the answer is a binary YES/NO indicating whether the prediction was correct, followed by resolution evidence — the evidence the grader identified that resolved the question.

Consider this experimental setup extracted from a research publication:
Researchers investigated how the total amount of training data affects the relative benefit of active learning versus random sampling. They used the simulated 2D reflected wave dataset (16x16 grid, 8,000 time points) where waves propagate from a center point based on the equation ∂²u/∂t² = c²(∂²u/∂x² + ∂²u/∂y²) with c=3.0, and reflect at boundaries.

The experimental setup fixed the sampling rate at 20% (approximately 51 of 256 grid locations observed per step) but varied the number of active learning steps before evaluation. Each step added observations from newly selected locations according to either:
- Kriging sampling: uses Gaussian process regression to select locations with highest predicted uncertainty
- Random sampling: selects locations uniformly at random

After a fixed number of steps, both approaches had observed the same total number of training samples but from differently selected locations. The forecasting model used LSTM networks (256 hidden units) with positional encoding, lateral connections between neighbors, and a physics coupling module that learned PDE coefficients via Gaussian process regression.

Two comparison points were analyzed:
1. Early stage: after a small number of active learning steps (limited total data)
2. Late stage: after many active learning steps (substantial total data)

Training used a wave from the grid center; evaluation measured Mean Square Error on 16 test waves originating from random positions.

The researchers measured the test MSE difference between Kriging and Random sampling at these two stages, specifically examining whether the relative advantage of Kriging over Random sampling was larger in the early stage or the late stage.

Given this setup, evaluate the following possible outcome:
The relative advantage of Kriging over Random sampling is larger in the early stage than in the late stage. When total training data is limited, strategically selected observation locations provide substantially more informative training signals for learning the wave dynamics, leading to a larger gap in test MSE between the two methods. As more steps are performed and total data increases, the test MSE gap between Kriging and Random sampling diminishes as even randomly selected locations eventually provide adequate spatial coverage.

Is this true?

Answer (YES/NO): YES